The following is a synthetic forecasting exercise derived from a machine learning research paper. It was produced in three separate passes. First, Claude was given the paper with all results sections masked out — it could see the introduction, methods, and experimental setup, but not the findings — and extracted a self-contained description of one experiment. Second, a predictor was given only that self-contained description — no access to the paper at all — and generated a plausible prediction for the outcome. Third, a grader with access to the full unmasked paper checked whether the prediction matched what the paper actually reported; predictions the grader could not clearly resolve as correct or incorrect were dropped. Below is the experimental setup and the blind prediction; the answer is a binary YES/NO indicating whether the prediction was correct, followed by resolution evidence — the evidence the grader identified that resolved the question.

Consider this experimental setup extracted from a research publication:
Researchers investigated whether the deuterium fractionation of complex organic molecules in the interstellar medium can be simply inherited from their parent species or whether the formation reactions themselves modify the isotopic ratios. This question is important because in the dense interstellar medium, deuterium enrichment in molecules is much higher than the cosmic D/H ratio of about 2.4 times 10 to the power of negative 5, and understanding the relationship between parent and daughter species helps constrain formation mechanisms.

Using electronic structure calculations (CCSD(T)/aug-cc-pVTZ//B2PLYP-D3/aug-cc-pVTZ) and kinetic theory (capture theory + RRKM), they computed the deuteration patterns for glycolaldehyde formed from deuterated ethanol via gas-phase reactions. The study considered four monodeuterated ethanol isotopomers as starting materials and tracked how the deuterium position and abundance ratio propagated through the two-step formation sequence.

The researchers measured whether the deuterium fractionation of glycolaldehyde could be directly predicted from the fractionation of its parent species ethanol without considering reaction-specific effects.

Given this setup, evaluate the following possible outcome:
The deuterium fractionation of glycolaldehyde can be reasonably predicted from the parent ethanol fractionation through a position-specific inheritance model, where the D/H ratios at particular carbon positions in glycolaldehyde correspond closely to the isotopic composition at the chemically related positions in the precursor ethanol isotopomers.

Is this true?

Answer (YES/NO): NO